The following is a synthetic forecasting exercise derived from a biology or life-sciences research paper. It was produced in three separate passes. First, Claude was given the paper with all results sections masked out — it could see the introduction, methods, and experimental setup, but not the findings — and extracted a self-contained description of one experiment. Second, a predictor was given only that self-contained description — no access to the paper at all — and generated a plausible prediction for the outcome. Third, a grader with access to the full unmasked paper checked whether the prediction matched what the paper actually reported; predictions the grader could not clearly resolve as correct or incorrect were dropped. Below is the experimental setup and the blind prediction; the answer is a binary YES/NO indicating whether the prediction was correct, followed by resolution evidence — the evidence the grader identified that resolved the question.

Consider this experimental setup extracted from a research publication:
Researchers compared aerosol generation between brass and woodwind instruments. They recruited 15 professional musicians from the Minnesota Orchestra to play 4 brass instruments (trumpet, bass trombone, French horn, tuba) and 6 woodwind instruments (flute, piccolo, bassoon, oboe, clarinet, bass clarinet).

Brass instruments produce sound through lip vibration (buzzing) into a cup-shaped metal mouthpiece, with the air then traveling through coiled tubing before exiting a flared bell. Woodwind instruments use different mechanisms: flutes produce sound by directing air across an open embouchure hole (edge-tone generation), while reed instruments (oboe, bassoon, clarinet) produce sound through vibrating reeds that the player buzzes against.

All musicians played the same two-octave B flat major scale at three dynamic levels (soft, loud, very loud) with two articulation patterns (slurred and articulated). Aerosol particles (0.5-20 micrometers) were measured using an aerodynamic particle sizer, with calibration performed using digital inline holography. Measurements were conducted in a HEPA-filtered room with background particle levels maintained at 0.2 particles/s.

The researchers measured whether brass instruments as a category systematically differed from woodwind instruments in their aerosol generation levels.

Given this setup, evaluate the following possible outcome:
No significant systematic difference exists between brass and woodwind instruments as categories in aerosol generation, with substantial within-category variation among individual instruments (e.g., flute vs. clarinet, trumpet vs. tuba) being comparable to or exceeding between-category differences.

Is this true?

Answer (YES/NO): YES